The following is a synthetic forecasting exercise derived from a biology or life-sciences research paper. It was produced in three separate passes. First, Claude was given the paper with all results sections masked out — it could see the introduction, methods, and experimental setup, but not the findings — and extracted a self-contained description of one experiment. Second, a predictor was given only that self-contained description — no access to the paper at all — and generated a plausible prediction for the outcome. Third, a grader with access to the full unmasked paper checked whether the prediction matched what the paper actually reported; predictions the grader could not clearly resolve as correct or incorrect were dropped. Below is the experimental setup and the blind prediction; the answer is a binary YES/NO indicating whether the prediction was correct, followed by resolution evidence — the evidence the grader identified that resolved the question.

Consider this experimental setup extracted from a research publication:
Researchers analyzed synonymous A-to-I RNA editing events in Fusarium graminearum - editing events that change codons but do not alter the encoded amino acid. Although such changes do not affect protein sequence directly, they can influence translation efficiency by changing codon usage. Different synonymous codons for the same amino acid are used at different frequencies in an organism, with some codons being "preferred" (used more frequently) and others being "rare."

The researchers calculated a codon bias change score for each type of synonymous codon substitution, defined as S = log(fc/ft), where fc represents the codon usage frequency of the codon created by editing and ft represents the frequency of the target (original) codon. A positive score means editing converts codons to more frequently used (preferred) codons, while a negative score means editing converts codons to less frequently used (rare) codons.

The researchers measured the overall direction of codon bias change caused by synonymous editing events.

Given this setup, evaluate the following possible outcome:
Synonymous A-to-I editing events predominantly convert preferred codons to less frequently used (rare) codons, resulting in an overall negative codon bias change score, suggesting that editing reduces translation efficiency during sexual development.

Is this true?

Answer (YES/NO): NO